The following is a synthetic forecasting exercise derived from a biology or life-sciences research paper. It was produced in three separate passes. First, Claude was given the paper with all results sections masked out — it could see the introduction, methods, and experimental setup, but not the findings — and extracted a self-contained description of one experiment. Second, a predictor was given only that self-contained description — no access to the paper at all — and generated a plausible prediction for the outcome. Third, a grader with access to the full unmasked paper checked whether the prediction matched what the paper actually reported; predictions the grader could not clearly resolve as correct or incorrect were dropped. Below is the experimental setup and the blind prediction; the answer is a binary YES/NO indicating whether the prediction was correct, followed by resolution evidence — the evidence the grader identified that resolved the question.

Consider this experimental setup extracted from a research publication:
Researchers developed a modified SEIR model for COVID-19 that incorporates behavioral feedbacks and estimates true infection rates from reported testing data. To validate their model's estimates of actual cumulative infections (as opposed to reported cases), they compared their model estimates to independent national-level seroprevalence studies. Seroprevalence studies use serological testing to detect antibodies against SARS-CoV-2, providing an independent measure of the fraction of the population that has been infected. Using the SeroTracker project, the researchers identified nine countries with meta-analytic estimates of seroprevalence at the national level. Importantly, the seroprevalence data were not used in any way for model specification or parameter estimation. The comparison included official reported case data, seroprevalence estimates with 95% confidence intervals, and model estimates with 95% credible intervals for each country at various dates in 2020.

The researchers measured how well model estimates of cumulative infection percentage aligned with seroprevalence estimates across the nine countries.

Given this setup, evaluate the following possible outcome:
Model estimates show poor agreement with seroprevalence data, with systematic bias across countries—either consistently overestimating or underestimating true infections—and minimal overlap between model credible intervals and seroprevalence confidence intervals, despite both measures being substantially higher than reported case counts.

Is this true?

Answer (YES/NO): NO